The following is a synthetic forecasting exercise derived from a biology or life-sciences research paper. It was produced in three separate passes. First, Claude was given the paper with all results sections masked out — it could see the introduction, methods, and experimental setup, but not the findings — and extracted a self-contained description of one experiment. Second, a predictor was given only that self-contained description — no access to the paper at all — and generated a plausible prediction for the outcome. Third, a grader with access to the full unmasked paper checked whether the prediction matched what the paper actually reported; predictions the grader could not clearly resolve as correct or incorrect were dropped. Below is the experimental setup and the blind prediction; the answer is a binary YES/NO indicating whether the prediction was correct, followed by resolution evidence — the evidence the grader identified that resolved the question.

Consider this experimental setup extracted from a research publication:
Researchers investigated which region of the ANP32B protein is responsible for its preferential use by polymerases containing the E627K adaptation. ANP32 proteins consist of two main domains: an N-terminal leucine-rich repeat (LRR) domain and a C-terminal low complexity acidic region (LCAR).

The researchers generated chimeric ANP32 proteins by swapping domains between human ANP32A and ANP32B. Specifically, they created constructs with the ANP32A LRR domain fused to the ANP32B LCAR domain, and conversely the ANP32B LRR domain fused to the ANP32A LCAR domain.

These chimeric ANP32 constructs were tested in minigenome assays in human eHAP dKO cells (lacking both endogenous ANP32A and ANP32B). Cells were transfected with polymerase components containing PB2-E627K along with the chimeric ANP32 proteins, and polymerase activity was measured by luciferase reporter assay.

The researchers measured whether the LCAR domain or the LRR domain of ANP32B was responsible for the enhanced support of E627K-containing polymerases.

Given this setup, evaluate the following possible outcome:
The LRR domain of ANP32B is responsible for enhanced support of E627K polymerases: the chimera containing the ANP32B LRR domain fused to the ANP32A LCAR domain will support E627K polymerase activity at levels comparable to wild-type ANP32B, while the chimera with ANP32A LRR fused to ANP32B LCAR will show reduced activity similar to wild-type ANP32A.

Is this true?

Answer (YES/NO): NO